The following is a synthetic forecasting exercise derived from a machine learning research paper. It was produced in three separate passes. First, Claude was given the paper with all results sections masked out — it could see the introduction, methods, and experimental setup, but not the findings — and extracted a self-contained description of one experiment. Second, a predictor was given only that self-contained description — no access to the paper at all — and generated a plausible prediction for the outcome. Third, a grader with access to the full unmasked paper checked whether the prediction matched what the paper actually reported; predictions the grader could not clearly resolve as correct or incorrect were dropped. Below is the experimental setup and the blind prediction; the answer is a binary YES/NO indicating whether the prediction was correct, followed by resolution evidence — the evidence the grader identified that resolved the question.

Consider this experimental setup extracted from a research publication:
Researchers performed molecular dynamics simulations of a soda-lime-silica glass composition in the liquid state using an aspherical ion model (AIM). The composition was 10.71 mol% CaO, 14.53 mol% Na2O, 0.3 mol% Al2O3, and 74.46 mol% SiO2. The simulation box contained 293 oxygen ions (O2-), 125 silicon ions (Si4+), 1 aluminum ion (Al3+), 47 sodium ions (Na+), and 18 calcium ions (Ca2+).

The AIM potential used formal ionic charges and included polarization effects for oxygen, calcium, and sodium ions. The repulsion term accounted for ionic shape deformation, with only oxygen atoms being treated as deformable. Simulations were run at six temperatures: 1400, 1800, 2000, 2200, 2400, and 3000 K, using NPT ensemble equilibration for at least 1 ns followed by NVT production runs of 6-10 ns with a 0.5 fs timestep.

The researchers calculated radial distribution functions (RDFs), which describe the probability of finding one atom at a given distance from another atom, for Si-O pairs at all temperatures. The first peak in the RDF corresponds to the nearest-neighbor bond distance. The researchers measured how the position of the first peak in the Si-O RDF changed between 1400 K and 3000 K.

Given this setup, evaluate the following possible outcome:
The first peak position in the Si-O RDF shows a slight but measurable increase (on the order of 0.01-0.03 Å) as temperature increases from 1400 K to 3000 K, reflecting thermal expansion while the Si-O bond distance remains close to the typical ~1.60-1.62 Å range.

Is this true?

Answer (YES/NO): NO